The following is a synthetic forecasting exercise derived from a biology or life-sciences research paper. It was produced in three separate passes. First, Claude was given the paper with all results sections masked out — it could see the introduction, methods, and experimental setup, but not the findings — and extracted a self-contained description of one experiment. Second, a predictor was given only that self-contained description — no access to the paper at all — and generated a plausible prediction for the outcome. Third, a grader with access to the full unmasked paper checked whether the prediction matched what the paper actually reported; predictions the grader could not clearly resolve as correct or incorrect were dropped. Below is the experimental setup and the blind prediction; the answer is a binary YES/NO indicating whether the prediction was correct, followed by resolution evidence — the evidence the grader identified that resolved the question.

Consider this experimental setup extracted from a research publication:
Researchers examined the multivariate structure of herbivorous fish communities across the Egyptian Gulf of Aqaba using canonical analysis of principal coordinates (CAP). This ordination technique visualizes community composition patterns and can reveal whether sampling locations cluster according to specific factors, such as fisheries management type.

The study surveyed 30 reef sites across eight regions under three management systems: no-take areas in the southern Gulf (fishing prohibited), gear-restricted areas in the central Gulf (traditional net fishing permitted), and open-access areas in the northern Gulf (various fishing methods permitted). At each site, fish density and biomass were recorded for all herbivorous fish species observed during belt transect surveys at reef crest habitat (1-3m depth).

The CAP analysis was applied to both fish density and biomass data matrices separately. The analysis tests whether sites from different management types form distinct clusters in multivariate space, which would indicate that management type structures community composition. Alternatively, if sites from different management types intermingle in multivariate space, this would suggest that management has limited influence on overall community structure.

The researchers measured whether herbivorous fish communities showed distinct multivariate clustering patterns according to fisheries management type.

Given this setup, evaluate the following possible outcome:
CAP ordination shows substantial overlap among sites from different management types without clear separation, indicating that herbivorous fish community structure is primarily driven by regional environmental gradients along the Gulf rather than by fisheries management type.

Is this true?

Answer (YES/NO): NO